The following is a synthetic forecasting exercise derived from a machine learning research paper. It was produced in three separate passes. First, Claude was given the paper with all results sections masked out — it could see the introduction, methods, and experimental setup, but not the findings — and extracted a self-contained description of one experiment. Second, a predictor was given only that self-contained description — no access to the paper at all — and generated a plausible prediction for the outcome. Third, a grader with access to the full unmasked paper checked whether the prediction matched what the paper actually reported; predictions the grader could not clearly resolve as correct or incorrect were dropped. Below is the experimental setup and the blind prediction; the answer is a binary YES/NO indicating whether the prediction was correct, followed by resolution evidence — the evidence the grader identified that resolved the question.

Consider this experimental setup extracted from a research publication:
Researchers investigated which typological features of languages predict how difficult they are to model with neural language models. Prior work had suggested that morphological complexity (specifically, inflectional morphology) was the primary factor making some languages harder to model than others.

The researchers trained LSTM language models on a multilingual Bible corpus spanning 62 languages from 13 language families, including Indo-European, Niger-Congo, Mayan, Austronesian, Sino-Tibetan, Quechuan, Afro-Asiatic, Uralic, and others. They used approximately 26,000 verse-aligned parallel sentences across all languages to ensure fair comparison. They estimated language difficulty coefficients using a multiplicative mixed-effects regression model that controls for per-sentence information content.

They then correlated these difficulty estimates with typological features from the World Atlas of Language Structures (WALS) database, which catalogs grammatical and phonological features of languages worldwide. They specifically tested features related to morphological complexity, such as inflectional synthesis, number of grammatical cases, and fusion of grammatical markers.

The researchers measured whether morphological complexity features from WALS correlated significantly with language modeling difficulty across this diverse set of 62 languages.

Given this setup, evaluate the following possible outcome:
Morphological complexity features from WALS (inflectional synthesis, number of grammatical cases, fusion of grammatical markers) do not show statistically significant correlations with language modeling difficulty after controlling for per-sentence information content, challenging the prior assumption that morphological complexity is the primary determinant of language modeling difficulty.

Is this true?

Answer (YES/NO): YES